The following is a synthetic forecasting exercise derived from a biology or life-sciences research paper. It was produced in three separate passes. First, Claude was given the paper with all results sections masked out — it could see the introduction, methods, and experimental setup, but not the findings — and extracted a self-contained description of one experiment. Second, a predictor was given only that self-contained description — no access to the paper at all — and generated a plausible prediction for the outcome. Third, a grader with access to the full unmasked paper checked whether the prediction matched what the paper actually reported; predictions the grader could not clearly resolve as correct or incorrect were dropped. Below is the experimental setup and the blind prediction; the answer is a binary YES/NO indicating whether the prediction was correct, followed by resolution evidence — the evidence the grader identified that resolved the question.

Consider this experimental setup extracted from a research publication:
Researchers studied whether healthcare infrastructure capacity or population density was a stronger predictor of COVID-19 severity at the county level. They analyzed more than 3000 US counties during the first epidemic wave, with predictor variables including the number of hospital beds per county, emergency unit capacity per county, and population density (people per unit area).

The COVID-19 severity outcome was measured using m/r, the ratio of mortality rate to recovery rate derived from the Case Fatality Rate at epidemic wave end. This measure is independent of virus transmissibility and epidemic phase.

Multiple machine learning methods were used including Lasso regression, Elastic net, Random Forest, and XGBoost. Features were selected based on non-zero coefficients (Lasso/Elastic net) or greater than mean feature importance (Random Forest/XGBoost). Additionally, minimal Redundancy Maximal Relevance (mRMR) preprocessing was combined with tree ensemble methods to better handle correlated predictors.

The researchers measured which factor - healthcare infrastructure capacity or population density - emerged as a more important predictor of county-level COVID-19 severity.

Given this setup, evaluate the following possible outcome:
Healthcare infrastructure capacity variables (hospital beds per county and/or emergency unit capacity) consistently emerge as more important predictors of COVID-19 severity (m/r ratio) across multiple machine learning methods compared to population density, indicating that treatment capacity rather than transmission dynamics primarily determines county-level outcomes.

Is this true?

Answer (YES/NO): NO